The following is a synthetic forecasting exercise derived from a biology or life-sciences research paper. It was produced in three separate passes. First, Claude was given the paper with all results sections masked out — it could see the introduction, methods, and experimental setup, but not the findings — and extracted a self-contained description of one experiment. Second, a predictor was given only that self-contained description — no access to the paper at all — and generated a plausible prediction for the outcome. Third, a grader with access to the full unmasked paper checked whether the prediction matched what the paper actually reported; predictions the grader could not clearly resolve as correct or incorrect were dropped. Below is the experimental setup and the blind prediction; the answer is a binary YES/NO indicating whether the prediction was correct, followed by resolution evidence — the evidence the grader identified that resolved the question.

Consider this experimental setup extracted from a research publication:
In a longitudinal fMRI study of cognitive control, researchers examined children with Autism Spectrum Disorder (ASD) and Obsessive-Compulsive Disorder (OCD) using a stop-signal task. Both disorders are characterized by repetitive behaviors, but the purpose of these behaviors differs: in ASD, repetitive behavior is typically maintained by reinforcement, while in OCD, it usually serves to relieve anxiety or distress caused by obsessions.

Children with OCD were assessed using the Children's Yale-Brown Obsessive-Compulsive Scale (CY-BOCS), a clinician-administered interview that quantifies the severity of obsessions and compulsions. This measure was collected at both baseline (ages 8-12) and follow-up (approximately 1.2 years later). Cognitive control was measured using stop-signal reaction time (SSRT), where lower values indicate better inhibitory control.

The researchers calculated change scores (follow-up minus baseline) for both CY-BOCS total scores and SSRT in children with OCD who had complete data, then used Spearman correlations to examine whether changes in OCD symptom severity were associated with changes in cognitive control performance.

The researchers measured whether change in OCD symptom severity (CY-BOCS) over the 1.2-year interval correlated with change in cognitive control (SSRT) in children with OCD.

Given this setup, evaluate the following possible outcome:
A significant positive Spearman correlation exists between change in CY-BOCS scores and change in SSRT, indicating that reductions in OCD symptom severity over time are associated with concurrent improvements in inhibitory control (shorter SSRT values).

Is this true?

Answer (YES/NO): NO